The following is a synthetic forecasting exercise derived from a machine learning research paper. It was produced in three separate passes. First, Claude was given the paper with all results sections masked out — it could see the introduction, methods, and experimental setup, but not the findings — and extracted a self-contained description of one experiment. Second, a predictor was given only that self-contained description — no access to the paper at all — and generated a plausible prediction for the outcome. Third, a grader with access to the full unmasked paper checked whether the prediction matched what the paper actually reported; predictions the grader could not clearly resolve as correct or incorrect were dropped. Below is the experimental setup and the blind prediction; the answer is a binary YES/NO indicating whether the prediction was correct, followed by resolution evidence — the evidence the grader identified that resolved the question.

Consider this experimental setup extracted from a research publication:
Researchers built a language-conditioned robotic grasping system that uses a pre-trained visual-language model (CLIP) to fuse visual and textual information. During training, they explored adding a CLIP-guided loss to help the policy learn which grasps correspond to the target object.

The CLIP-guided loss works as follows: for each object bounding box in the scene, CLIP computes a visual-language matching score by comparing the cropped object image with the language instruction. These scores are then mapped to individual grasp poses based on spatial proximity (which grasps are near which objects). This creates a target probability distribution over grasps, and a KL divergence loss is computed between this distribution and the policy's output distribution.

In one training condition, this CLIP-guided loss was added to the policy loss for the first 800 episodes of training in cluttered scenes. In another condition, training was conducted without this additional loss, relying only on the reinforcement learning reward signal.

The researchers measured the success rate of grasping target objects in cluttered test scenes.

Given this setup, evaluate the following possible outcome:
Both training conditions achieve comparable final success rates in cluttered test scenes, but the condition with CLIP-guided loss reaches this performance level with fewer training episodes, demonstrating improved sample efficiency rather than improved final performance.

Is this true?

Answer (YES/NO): NO